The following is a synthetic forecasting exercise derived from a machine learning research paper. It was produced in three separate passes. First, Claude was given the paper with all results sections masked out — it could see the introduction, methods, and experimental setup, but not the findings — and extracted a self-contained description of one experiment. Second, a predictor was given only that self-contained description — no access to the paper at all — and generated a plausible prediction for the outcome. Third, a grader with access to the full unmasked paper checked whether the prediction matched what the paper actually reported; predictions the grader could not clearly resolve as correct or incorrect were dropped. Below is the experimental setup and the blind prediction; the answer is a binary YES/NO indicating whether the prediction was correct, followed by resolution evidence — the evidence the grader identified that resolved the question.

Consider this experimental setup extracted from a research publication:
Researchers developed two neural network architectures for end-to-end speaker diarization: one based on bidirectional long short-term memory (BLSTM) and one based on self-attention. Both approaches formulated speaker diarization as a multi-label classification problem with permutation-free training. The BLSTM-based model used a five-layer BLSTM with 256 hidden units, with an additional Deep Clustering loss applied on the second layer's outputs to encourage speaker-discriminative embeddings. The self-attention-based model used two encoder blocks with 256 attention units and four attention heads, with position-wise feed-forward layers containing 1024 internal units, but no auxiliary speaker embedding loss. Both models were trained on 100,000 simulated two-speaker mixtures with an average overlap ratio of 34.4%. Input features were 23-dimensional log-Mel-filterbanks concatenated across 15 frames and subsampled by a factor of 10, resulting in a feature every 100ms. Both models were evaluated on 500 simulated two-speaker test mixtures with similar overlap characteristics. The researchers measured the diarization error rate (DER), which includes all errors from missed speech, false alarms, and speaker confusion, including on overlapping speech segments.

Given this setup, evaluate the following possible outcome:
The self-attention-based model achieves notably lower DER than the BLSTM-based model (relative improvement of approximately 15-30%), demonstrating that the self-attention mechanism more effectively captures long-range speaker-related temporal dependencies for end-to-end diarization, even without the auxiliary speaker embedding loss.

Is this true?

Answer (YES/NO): NO